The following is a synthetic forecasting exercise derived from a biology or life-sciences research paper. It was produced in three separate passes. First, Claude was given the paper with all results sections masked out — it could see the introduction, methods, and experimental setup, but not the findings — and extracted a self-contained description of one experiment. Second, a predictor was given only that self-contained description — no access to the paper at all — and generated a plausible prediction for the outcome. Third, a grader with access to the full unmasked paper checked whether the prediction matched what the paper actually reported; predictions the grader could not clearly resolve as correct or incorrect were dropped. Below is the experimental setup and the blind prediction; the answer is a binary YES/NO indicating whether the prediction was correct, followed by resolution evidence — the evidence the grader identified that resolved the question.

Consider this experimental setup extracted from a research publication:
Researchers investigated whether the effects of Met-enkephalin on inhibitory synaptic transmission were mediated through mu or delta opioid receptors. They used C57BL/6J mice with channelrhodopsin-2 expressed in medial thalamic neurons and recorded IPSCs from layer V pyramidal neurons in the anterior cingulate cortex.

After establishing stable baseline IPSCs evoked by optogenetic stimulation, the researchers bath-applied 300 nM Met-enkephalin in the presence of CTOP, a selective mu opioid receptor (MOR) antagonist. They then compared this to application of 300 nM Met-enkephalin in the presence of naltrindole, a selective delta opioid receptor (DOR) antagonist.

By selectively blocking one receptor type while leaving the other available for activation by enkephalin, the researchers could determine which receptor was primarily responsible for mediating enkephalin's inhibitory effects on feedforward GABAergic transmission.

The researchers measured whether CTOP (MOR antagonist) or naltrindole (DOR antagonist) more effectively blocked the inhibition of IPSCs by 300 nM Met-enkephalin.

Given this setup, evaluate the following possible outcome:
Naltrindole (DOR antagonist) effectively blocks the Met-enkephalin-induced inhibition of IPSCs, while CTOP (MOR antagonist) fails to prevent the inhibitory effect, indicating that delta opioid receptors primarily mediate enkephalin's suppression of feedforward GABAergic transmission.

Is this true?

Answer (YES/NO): NO